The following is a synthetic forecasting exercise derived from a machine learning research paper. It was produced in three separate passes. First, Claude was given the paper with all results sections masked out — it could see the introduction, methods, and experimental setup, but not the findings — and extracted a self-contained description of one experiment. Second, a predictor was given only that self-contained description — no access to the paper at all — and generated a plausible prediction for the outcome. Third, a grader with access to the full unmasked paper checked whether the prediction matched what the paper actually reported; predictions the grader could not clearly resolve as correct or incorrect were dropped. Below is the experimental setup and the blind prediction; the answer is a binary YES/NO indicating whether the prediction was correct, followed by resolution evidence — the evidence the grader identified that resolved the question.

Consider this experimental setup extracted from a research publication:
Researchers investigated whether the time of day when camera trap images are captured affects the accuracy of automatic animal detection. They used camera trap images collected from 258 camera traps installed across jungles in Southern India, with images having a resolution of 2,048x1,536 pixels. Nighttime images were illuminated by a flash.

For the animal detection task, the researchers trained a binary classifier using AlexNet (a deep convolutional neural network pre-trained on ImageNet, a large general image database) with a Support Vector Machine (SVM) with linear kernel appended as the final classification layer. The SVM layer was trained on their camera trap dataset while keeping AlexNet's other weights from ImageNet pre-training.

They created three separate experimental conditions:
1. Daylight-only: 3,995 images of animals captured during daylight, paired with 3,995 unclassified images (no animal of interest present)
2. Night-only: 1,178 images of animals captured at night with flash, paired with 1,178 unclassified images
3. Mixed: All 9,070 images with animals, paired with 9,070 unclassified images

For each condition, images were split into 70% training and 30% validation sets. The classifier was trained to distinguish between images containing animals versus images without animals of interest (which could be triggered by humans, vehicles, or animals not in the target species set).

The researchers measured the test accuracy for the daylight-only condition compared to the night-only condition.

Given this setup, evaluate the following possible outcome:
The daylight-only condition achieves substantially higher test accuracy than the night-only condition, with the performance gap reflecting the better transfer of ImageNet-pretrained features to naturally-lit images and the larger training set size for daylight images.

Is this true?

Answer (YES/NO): YES